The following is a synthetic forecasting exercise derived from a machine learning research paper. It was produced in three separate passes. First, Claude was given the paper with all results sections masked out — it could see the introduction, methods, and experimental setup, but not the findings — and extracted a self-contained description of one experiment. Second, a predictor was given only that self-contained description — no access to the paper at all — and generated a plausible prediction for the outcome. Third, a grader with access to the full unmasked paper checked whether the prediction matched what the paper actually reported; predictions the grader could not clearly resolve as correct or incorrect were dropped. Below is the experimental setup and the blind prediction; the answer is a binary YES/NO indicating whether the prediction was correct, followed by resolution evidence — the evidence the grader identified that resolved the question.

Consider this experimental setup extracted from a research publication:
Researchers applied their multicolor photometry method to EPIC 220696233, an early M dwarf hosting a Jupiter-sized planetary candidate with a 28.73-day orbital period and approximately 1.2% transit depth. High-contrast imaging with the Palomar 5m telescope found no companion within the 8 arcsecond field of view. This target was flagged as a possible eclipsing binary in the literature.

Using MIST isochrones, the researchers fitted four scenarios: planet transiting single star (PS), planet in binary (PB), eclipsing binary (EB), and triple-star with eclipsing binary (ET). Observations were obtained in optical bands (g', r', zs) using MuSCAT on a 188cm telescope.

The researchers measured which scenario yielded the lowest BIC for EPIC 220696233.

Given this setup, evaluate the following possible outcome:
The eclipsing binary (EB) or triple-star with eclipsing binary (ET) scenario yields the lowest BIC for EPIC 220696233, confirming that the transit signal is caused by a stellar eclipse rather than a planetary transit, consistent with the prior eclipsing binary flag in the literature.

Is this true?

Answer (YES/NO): NO